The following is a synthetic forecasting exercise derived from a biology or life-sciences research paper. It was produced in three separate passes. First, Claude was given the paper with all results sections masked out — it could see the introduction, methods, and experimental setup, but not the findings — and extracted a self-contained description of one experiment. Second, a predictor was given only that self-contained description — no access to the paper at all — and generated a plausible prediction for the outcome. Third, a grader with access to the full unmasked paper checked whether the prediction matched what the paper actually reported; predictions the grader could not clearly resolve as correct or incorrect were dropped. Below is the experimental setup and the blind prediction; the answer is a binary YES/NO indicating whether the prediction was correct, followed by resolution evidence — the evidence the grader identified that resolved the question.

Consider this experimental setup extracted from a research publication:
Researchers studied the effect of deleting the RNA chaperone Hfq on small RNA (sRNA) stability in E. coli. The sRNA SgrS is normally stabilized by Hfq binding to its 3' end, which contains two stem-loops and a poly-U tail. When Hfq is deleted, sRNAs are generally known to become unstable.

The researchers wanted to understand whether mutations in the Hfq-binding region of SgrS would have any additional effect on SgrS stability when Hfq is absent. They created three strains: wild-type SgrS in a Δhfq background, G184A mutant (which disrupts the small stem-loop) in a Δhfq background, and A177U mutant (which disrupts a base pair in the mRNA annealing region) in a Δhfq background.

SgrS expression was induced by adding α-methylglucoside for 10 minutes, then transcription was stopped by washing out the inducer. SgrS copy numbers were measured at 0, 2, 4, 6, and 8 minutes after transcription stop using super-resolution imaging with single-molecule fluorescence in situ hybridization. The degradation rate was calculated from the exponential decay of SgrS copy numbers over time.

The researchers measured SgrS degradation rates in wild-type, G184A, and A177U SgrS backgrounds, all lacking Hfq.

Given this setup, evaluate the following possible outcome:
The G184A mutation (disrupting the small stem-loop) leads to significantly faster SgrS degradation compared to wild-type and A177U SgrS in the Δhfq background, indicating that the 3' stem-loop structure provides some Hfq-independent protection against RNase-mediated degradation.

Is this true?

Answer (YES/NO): NO